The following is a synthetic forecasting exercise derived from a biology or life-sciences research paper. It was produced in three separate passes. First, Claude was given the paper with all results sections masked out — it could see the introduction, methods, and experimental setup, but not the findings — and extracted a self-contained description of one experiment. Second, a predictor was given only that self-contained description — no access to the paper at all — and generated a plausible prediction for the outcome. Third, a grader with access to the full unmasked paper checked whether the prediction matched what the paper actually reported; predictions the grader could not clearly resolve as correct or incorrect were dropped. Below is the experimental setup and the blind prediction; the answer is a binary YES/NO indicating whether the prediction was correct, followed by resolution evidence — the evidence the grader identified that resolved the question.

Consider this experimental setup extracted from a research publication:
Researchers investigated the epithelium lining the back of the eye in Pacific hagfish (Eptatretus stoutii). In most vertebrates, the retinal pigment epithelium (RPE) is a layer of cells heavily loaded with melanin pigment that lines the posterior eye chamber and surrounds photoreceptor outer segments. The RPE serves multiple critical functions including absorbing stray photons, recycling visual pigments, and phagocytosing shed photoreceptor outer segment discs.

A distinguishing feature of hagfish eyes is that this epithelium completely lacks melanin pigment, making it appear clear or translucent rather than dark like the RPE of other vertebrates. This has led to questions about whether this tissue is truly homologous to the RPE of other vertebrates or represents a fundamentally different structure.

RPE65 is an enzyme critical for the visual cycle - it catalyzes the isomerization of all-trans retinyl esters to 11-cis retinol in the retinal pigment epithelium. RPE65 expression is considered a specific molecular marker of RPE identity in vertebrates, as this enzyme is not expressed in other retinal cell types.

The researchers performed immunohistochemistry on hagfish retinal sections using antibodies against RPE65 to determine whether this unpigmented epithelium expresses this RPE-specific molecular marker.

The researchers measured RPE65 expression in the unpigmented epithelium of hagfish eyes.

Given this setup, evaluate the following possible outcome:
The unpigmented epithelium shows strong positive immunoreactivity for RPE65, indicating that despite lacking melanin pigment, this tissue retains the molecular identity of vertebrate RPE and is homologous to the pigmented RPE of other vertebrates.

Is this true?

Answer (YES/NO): YES